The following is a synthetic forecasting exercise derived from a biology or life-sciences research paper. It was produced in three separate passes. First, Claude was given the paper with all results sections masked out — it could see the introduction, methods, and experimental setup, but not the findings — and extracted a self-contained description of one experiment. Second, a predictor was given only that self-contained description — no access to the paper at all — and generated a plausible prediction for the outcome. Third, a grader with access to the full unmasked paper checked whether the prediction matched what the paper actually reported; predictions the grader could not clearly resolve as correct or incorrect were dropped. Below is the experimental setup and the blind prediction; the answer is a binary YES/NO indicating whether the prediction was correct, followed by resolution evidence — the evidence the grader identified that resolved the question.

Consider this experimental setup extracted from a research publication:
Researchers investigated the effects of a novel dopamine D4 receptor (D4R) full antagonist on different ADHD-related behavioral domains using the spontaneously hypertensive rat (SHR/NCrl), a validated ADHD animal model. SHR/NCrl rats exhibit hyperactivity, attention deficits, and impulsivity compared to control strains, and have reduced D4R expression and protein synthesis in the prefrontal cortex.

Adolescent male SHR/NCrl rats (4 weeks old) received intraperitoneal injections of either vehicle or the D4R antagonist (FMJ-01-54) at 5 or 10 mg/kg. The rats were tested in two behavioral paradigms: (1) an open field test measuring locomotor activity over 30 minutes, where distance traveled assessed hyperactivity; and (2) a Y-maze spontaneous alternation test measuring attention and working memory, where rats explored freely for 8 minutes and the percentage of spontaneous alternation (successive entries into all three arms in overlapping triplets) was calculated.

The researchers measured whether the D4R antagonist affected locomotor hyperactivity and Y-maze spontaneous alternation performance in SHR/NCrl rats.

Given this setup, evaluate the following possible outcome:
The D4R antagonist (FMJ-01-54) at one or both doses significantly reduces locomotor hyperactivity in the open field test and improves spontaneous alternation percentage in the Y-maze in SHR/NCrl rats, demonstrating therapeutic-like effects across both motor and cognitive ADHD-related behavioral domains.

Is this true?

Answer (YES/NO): NO